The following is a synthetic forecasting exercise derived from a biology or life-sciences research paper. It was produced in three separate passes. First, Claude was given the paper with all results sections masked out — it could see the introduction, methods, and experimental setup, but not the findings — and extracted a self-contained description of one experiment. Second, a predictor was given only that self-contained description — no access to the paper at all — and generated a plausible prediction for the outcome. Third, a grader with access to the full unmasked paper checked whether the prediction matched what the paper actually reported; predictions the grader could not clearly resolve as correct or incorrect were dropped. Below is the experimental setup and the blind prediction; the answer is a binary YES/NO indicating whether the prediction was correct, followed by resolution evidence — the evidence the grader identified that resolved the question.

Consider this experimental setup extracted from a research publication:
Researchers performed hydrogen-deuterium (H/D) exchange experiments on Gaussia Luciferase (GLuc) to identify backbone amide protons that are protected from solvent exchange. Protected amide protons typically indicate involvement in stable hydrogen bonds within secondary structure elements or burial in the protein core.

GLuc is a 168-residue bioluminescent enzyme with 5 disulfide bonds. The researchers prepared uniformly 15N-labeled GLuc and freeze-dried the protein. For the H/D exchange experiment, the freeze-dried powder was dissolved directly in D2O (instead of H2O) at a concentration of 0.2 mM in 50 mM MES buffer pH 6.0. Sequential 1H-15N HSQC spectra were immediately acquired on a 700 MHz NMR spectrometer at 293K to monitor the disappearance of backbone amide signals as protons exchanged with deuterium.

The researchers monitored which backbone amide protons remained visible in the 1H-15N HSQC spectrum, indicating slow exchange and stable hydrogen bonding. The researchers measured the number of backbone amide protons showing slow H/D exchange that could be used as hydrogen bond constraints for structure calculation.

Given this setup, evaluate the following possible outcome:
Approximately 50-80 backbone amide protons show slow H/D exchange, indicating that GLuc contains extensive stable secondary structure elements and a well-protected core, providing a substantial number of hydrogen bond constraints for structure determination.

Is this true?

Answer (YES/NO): NO